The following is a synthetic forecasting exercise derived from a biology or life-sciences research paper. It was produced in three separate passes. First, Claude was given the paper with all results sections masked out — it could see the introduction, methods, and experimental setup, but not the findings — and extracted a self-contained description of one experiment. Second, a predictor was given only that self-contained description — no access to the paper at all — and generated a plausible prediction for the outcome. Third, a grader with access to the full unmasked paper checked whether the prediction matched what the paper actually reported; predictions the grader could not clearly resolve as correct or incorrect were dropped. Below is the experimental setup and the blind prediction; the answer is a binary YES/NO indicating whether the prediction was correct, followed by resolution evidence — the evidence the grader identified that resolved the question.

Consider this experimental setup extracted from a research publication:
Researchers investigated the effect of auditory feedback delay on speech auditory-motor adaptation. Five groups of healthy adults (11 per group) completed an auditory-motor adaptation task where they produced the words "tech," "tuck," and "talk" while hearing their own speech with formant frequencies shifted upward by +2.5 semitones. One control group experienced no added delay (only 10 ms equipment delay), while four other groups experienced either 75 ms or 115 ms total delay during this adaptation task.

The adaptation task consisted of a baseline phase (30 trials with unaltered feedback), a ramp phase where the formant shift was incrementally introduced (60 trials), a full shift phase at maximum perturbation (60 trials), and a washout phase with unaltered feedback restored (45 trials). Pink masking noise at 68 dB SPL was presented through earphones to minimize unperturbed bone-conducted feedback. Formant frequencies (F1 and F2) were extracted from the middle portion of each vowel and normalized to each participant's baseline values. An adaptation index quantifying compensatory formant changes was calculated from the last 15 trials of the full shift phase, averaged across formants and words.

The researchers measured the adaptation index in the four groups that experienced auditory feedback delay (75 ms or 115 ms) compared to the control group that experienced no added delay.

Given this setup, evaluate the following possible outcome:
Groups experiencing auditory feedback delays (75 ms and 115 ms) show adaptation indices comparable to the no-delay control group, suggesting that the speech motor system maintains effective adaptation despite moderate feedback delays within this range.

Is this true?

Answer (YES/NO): NO